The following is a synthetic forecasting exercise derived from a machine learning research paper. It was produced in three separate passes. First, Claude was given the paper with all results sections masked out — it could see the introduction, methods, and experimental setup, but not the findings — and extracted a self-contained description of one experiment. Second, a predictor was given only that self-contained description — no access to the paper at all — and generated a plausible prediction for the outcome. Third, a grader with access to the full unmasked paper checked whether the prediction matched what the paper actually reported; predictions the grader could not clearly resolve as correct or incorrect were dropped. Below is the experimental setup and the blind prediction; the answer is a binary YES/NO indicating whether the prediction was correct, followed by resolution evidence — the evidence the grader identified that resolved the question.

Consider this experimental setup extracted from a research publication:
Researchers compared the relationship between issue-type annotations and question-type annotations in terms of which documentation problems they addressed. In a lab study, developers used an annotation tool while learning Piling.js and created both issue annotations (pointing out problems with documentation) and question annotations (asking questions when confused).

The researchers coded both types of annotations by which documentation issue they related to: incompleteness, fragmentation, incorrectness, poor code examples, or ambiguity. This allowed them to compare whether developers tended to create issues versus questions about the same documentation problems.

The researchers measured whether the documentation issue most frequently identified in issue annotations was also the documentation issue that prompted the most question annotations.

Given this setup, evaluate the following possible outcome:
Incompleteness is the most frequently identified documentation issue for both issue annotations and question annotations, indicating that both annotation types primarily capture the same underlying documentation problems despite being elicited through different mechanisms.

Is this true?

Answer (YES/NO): NO